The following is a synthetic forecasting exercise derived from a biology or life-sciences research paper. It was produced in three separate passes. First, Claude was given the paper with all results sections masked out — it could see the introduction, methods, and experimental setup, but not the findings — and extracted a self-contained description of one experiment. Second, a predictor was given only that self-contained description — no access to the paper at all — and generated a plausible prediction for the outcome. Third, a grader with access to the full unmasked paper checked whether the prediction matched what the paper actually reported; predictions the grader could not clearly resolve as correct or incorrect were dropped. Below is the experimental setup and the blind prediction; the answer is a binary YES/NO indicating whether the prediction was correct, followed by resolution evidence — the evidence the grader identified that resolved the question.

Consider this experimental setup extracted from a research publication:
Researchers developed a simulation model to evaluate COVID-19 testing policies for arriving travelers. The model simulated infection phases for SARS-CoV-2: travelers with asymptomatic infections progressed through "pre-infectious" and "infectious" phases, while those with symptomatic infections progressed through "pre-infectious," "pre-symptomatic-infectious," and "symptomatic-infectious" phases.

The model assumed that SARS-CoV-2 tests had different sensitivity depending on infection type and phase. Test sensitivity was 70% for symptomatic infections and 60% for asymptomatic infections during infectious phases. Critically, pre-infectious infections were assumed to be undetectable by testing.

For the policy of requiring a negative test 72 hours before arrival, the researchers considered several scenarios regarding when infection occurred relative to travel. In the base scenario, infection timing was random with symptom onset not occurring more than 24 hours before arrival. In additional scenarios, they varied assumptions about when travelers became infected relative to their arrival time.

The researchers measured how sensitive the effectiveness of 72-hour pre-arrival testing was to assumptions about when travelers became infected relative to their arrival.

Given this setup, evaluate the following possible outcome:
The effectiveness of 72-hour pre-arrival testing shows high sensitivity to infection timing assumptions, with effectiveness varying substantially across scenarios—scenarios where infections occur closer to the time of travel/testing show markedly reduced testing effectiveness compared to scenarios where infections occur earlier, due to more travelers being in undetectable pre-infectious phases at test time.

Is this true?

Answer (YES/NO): NO